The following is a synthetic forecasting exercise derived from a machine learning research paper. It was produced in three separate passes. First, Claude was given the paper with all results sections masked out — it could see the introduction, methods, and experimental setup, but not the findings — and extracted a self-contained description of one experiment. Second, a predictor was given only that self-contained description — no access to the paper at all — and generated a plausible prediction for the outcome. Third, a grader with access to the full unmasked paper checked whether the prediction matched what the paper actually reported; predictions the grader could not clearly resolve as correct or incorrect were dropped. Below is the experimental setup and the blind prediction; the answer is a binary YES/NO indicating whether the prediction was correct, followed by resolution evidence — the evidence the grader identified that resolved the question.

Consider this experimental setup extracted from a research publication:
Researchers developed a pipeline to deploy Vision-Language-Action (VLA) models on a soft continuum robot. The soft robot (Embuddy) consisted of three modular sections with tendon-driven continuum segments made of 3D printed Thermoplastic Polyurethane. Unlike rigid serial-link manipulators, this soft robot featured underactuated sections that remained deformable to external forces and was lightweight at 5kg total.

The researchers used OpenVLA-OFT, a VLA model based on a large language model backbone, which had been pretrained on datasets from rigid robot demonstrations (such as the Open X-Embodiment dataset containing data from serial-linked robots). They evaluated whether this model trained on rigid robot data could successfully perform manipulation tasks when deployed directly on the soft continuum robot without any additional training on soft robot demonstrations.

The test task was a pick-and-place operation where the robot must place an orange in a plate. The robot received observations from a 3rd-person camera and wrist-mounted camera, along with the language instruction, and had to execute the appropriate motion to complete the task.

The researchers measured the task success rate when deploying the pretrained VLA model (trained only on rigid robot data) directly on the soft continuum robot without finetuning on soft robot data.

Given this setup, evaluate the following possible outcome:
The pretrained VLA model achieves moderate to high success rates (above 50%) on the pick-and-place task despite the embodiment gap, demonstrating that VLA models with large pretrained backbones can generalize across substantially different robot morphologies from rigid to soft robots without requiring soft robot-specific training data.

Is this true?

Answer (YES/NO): NO